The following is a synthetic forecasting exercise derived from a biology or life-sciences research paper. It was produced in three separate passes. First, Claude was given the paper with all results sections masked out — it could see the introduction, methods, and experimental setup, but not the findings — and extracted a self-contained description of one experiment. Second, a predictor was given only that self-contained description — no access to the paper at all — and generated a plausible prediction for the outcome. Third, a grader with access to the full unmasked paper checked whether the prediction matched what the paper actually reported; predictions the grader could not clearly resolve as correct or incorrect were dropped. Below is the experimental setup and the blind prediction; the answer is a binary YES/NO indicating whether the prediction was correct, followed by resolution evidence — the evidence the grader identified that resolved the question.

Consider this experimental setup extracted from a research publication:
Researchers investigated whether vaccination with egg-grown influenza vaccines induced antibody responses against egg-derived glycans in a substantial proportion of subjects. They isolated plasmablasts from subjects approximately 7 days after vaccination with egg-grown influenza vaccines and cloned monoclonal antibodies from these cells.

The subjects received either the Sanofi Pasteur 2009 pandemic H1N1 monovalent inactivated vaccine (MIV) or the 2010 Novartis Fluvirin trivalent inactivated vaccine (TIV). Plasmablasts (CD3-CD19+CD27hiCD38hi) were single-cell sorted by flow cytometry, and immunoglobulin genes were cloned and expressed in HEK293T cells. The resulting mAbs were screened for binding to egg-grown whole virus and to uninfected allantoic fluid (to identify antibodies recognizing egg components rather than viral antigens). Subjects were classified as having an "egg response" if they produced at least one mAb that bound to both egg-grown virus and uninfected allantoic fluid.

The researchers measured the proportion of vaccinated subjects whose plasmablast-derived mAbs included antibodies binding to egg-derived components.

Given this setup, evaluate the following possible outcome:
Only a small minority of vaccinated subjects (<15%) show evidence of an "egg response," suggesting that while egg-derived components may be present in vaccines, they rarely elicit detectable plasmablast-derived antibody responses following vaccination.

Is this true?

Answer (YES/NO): NO